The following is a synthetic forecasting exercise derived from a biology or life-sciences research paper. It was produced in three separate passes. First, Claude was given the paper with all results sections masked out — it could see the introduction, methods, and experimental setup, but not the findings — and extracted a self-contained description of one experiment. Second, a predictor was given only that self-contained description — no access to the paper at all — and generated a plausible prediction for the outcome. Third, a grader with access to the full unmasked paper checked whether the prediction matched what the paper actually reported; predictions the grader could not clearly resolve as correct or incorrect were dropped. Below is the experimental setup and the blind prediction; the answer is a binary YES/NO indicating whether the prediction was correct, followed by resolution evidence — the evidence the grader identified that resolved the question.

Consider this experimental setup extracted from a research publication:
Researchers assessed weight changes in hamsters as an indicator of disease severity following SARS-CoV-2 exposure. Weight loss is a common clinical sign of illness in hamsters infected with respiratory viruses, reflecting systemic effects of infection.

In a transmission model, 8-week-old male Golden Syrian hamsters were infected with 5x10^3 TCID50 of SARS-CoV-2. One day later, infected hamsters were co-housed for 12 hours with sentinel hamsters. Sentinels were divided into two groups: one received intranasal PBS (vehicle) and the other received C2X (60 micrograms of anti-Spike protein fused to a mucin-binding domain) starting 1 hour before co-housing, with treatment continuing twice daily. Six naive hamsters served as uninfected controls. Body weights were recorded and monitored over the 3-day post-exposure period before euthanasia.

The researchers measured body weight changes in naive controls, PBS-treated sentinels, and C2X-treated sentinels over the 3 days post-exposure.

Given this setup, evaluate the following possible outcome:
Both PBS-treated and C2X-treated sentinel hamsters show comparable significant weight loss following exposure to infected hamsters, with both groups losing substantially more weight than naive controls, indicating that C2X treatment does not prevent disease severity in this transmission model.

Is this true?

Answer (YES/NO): NO